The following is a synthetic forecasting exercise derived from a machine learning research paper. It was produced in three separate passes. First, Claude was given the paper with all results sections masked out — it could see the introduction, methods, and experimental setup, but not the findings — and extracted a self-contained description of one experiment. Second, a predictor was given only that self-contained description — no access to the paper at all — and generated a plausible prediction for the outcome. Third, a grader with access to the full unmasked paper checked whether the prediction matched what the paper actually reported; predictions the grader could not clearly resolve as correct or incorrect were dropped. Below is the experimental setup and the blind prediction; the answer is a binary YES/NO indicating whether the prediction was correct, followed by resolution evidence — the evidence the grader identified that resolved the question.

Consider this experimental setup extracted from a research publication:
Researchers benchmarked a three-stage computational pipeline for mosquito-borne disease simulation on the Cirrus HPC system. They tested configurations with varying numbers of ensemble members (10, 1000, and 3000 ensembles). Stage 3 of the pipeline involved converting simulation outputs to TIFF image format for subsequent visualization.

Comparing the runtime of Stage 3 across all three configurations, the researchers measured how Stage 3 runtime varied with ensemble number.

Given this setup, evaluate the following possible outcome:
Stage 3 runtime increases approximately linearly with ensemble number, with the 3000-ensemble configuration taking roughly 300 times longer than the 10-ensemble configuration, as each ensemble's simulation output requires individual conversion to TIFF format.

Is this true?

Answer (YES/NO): NO